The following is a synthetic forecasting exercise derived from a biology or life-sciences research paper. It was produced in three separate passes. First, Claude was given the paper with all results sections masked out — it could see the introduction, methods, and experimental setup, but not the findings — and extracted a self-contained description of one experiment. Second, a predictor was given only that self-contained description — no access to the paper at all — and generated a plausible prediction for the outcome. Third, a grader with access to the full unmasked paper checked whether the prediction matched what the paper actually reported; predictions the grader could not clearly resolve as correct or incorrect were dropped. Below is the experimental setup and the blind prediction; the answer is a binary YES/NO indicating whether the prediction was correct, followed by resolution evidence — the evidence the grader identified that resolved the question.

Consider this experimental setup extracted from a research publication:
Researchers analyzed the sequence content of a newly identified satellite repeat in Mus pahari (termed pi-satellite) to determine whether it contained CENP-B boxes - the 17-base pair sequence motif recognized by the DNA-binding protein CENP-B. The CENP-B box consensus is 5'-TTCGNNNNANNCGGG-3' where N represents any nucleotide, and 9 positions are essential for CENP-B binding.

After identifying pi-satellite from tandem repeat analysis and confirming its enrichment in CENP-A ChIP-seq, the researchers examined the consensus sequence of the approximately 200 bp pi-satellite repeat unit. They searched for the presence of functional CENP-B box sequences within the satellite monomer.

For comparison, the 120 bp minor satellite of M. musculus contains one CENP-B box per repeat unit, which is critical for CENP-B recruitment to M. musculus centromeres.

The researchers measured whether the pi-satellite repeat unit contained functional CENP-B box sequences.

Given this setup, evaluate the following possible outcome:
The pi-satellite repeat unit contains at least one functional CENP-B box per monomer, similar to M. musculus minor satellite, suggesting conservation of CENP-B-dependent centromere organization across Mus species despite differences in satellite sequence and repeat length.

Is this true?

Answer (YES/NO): NO